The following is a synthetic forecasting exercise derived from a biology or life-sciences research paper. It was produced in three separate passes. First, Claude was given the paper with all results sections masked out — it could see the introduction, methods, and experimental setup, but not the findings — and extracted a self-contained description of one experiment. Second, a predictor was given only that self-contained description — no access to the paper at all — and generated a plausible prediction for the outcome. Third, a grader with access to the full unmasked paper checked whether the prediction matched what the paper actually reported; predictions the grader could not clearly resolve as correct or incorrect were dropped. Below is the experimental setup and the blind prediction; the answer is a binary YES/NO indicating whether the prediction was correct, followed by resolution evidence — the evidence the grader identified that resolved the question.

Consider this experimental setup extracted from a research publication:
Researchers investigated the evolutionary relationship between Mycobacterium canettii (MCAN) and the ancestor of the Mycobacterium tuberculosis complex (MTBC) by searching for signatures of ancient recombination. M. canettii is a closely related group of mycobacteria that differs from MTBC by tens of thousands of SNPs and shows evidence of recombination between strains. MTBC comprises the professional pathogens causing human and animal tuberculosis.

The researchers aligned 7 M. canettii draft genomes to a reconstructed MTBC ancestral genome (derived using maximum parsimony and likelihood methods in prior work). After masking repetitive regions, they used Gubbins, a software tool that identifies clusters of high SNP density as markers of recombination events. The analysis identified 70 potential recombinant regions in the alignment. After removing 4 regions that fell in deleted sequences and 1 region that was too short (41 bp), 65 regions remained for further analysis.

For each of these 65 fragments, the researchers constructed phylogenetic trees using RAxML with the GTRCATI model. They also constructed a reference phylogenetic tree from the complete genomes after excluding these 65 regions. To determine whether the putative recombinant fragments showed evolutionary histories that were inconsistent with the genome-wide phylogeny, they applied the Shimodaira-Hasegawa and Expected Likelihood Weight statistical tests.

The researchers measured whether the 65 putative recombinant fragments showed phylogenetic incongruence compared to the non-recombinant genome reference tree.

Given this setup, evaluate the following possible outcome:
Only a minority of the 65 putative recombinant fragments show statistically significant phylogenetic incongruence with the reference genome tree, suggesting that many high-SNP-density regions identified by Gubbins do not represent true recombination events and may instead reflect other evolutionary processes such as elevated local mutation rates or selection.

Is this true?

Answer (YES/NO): NO